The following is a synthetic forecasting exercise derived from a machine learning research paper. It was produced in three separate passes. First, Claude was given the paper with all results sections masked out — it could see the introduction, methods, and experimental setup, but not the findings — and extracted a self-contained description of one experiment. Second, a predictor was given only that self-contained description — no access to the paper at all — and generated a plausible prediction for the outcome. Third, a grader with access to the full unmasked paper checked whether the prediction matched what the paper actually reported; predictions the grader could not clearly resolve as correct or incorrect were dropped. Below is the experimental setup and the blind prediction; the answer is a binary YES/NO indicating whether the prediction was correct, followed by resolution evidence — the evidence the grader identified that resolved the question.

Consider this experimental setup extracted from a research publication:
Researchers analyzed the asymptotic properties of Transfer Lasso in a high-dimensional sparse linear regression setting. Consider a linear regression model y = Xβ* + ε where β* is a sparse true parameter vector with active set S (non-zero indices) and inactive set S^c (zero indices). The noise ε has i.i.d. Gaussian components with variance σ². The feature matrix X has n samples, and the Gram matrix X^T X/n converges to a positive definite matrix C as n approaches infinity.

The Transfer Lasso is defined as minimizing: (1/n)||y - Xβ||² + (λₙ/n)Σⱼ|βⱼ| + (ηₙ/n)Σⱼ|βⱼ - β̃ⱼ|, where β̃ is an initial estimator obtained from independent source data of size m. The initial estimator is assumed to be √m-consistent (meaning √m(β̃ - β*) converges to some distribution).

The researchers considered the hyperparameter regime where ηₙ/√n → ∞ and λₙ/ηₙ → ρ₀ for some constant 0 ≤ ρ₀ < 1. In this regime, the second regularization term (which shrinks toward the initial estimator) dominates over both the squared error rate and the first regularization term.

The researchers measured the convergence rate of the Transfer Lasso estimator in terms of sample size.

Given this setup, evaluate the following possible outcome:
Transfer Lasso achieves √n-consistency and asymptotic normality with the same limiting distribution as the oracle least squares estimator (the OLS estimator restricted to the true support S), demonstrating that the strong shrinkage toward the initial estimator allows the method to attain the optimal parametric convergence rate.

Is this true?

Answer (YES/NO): NO